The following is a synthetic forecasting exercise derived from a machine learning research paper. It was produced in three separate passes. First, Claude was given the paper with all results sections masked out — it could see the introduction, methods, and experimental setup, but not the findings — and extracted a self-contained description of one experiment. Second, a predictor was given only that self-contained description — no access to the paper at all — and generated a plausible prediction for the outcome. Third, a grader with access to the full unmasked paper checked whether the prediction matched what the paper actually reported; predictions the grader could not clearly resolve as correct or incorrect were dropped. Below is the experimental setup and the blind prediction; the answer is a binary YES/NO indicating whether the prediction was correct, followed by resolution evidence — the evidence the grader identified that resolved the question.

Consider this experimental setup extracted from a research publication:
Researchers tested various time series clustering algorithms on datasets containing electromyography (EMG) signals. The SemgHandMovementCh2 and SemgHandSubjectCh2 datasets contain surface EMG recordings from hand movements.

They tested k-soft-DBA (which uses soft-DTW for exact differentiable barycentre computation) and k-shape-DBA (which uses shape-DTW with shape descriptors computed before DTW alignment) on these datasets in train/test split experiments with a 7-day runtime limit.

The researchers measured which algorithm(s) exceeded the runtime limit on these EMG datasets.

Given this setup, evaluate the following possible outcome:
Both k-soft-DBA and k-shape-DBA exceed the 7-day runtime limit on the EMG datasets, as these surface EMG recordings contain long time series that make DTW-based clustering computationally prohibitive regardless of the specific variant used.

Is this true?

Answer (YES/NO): NO